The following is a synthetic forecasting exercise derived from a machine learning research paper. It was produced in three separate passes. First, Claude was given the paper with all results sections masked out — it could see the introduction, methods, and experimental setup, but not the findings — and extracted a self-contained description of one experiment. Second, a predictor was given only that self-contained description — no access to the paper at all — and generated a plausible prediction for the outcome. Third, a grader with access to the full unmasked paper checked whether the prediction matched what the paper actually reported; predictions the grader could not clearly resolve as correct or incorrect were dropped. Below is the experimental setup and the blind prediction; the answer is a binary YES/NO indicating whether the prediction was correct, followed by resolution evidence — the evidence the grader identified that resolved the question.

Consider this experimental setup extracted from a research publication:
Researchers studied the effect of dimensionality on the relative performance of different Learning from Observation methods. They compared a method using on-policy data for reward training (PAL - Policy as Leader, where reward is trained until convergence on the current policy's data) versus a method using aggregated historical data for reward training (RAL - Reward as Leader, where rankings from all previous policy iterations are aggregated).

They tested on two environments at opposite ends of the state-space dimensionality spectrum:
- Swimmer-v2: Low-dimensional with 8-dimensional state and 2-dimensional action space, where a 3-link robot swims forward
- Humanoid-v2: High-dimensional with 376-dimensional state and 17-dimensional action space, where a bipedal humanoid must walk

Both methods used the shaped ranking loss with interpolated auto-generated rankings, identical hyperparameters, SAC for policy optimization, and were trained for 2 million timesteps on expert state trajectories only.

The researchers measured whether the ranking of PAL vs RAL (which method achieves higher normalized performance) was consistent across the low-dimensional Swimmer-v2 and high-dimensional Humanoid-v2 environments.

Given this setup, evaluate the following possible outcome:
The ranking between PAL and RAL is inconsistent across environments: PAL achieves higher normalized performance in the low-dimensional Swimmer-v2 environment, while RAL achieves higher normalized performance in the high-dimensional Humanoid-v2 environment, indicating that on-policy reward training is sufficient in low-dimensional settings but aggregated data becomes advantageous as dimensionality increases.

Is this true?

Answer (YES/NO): NO